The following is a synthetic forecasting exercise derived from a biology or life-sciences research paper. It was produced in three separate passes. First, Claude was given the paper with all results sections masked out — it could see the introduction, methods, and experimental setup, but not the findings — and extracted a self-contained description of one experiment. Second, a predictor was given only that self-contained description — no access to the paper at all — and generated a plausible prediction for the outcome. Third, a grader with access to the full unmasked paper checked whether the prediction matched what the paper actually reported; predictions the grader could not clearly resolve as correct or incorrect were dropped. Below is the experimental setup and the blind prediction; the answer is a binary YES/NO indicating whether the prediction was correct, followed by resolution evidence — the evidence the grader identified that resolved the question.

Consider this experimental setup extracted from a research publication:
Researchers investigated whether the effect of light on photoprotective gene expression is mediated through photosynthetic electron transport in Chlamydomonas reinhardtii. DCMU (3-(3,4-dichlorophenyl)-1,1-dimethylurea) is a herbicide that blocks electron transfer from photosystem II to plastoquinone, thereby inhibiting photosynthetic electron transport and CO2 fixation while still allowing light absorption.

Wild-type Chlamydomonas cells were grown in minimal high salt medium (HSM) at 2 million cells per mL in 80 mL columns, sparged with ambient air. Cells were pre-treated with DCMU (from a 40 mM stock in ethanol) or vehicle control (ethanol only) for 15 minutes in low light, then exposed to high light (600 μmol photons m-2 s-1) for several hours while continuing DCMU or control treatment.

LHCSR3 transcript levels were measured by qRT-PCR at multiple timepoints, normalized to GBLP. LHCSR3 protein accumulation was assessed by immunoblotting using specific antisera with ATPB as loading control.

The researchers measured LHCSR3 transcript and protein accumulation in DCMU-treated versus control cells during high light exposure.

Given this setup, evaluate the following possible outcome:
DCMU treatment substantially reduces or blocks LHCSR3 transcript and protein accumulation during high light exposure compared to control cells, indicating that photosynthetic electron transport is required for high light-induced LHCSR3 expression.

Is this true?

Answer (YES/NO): YES